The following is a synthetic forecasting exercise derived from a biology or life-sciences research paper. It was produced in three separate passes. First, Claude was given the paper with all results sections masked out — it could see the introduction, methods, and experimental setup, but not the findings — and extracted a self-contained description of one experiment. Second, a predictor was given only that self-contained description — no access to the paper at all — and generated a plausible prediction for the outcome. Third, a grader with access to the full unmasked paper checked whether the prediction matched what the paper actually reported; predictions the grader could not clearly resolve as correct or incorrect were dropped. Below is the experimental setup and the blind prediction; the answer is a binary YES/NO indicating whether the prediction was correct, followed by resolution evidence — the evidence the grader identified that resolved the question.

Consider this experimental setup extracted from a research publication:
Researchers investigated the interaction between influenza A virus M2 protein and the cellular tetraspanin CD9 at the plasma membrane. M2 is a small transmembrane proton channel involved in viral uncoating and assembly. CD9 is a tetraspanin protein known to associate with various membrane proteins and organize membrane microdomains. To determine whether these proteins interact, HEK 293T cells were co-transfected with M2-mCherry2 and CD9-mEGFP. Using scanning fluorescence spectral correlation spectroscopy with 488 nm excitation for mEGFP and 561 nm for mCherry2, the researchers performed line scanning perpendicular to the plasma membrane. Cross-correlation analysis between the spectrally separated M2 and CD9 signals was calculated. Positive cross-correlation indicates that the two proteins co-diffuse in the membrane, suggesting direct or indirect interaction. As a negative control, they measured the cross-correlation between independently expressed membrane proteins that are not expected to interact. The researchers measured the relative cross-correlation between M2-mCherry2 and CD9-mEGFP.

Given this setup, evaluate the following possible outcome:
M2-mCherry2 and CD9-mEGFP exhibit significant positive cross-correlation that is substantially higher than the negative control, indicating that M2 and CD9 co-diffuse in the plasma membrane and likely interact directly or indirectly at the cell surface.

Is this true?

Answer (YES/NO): NO